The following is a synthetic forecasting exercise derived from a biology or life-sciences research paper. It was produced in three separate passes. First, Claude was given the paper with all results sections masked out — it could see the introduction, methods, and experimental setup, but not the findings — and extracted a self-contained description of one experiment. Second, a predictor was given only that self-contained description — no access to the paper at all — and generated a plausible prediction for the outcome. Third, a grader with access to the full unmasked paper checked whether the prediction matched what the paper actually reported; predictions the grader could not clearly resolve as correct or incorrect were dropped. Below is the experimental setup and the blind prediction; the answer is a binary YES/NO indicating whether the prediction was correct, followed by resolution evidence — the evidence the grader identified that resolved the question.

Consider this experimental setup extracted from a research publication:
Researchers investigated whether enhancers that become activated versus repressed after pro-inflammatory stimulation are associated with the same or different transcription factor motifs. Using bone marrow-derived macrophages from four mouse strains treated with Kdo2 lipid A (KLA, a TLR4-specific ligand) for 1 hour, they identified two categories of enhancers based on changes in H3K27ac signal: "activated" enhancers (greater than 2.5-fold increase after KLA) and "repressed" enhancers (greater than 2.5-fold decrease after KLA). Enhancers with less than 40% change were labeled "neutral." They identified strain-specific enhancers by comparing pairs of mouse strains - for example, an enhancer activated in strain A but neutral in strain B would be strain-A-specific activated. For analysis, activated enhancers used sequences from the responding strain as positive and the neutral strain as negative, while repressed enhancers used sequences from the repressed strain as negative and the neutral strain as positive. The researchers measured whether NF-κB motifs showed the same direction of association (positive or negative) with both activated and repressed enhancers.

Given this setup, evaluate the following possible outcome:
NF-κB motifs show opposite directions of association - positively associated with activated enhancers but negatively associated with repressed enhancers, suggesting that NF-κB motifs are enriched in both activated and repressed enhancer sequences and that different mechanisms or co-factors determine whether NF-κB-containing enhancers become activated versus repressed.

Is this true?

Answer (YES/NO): NO